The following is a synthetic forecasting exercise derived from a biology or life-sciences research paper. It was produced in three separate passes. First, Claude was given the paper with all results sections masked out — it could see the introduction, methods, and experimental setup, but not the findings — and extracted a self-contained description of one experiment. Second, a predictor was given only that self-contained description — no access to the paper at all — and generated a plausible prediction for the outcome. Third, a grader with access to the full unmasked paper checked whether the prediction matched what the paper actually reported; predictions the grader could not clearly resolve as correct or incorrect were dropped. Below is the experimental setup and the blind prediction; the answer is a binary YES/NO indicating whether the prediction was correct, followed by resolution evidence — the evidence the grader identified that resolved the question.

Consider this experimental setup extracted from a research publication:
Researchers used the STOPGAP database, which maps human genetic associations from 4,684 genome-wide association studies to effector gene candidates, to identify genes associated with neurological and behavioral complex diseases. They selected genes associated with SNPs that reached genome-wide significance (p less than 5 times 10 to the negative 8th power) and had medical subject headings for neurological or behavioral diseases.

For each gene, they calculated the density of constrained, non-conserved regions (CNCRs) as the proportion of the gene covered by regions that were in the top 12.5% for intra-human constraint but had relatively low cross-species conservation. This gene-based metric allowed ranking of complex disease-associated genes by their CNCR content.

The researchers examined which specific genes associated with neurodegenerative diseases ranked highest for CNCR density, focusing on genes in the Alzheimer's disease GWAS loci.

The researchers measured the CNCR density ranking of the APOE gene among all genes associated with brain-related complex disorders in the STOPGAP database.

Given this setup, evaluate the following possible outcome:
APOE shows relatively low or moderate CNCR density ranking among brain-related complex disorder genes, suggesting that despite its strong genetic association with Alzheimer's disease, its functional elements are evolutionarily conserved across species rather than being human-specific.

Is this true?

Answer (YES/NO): NO